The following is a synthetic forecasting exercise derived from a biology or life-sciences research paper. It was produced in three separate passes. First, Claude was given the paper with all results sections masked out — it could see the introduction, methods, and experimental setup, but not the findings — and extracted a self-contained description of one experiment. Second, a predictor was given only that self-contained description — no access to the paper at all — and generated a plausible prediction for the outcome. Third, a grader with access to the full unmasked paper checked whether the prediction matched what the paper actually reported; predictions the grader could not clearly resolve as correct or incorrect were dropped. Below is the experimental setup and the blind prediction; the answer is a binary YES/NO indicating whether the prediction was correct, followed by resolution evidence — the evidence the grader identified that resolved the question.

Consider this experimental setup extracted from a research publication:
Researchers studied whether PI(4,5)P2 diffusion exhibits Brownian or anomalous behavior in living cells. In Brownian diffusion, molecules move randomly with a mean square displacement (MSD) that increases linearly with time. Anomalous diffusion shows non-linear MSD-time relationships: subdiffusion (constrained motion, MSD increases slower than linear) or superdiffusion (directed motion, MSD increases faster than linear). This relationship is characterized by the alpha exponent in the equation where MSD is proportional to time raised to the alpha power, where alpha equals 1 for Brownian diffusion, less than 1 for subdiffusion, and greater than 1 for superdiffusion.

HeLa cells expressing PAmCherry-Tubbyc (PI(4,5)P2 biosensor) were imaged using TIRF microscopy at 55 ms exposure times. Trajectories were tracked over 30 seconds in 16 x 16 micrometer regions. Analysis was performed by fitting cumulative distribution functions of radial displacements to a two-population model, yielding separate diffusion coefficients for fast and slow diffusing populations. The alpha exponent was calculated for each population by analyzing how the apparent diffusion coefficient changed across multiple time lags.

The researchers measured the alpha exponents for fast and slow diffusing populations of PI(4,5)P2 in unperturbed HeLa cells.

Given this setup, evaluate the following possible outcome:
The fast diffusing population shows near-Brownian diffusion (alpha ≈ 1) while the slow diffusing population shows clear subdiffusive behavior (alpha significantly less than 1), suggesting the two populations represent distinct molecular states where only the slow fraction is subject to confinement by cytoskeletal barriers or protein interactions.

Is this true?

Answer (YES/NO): NO